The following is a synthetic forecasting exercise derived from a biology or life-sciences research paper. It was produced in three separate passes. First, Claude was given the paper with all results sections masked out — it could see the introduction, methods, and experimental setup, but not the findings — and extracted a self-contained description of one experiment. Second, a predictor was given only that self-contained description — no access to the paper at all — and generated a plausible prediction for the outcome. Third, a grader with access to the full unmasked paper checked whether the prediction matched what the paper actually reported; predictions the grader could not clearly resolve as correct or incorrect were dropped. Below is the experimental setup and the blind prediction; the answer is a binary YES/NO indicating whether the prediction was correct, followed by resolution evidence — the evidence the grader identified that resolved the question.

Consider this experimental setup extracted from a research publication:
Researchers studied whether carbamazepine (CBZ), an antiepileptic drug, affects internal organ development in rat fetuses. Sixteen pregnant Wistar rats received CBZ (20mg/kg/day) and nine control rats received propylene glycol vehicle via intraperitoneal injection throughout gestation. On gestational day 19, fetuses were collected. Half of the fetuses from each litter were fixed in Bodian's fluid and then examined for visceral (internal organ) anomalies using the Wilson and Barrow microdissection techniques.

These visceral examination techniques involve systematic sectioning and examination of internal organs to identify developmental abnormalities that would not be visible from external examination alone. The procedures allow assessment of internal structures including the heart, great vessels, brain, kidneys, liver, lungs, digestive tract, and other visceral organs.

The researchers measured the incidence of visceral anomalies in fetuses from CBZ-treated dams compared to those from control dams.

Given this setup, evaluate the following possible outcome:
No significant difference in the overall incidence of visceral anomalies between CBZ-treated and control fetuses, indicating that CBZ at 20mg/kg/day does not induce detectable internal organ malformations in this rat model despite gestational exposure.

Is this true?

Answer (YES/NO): YES